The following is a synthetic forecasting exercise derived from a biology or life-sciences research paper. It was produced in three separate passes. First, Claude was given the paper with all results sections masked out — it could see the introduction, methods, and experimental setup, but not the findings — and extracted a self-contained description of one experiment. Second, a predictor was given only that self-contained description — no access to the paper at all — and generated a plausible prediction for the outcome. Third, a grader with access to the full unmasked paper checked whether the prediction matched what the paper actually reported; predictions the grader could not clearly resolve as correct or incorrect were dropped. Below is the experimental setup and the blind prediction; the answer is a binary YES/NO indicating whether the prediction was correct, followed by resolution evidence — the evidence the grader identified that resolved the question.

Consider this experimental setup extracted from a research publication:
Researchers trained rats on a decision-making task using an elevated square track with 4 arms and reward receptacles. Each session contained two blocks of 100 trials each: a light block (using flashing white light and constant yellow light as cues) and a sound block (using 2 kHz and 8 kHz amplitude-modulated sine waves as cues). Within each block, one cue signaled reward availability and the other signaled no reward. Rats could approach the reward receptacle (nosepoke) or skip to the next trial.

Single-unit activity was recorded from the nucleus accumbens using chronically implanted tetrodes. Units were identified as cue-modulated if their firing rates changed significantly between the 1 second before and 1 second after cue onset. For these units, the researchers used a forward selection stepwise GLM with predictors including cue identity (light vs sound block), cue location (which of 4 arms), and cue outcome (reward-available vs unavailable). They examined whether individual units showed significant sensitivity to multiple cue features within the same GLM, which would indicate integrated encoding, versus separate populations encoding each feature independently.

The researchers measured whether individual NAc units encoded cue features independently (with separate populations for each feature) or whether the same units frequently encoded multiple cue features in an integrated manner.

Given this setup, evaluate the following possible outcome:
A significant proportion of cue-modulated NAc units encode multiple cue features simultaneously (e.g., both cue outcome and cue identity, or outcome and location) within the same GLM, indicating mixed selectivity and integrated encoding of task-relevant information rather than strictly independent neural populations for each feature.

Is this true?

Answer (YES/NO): YES